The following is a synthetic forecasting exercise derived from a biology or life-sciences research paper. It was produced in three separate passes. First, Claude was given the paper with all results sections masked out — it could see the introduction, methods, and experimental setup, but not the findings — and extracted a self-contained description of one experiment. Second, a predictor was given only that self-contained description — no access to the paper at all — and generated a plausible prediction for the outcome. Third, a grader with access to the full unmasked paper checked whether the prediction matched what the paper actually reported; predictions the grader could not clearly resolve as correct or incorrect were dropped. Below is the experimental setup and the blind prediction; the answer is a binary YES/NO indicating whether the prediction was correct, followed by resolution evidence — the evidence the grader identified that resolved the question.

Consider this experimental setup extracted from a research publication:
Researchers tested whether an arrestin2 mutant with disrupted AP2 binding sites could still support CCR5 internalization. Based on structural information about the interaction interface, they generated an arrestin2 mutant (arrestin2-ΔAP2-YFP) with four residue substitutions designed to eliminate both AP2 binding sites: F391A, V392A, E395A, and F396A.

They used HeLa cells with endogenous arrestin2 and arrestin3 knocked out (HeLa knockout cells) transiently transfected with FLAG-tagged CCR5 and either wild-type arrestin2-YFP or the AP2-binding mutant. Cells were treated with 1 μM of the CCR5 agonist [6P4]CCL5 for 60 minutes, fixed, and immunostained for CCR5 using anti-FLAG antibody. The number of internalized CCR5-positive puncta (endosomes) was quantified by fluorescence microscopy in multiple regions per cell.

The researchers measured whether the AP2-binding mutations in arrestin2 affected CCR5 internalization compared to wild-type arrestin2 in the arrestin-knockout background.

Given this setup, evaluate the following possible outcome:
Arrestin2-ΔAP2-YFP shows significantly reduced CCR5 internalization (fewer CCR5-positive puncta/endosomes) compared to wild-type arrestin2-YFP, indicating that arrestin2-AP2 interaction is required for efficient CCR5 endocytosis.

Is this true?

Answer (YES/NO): YES